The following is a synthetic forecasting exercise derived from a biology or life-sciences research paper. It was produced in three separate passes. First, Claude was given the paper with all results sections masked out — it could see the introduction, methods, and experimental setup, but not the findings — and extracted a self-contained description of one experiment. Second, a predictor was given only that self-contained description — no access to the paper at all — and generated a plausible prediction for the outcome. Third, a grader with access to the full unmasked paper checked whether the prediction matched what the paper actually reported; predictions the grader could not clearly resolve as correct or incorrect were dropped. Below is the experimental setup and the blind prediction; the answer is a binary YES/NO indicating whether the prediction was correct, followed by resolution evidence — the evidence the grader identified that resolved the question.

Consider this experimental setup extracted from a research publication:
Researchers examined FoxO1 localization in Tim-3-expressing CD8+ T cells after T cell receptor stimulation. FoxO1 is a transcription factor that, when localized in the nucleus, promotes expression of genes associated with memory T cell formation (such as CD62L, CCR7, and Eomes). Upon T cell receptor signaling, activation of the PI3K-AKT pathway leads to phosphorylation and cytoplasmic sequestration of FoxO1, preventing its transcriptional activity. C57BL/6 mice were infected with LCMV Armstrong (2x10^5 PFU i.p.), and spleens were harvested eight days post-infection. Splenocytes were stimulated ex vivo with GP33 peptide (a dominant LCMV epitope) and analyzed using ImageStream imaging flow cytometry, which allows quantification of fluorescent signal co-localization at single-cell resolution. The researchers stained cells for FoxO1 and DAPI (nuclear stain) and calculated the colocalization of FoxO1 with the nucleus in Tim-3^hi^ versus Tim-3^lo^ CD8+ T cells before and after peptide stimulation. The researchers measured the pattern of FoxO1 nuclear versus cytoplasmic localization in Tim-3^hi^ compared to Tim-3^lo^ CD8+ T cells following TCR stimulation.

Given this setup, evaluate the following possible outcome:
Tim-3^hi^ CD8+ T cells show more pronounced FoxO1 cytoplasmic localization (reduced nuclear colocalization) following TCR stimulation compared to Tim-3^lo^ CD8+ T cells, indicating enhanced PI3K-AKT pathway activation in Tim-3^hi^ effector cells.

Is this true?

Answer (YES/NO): YES